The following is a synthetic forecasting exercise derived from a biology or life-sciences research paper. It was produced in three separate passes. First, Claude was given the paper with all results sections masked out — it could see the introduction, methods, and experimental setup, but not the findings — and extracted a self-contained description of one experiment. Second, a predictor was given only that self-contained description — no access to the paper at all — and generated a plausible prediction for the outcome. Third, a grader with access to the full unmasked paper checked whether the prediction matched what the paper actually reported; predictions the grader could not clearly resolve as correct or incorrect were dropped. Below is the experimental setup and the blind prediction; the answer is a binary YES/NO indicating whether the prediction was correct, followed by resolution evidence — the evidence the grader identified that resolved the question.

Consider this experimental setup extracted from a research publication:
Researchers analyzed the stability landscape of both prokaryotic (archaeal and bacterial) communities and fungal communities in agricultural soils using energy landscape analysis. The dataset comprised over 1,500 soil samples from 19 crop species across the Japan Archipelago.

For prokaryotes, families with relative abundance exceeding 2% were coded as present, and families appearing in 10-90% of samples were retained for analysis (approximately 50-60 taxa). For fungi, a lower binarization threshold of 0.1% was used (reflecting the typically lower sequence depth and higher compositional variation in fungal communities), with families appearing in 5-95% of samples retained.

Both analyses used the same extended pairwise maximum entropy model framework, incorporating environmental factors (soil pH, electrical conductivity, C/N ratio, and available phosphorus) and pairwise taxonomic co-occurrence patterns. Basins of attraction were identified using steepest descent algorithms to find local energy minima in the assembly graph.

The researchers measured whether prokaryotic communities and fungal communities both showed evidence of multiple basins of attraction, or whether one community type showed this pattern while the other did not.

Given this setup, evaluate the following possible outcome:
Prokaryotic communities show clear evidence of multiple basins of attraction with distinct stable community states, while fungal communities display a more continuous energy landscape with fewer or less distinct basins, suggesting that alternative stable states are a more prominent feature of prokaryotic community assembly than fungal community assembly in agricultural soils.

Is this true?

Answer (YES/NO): NO